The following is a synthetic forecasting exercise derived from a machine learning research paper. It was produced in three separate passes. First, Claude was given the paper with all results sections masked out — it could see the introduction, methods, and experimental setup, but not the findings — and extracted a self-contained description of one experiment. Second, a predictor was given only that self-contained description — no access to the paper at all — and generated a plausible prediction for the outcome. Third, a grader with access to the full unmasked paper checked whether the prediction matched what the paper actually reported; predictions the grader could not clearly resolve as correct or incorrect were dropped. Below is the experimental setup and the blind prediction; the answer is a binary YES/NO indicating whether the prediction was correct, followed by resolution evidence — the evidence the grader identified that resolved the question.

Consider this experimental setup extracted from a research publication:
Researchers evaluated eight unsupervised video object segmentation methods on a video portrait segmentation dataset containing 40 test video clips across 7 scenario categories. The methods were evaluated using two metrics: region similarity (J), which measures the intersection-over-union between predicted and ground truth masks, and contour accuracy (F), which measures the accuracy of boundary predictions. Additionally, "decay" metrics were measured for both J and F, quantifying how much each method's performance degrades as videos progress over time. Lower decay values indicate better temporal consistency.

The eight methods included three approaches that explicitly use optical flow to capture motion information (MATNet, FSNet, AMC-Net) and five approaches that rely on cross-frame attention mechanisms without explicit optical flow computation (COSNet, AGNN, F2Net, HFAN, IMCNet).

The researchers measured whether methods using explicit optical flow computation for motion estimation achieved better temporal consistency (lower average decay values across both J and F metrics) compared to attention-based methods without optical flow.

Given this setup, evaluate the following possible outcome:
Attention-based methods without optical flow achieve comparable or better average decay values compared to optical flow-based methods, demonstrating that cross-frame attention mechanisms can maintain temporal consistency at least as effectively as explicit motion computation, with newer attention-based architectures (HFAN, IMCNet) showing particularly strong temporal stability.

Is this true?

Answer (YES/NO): NO